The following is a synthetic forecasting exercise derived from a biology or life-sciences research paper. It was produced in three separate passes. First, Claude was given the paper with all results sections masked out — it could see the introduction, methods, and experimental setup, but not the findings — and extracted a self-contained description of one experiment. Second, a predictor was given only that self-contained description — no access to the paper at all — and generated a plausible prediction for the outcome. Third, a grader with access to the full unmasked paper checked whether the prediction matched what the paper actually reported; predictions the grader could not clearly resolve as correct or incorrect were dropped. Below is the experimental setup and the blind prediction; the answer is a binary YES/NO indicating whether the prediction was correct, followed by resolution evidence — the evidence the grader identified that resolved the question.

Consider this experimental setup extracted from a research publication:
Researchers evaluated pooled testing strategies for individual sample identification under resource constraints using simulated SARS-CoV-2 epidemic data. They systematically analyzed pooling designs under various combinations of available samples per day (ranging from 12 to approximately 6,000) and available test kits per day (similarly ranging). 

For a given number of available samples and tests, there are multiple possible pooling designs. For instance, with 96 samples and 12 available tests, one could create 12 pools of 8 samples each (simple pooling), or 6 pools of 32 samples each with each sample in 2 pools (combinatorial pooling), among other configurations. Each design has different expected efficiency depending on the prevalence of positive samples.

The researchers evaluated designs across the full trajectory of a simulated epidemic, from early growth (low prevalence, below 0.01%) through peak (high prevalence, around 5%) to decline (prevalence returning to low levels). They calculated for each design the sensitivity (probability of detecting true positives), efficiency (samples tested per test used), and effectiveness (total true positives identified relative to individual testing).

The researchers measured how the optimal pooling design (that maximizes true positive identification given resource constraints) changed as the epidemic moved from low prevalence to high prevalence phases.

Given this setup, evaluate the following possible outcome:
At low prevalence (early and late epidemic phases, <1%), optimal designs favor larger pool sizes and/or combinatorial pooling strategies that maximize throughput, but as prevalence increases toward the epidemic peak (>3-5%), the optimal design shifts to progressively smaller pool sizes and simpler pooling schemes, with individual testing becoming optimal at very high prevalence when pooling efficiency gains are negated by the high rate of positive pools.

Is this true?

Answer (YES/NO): NO